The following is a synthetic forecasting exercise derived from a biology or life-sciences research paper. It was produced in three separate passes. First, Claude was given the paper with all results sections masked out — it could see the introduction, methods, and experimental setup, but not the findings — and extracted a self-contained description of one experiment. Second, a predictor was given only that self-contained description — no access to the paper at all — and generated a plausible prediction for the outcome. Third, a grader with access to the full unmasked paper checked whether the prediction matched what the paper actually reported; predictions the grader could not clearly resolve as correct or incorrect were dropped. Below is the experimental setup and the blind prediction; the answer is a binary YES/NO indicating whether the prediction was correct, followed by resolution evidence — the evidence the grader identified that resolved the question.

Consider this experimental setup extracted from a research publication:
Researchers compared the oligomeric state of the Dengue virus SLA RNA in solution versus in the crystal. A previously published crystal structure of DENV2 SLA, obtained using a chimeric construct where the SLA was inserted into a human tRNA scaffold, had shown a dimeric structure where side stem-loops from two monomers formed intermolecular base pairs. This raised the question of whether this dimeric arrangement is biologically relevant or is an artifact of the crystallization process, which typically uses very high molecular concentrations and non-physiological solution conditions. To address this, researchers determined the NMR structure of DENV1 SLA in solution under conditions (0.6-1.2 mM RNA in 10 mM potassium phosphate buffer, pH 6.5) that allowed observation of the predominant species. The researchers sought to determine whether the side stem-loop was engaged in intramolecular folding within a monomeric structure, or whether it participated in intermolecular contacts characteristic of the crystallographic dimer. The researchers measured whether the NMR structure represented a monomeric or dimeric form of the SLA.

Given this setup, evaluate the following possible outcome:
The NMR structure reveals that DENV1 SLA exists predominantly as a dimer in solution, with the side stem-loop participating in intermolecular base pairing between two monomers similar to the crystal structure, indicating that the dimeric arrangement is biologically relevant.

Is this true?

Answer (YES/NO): NO